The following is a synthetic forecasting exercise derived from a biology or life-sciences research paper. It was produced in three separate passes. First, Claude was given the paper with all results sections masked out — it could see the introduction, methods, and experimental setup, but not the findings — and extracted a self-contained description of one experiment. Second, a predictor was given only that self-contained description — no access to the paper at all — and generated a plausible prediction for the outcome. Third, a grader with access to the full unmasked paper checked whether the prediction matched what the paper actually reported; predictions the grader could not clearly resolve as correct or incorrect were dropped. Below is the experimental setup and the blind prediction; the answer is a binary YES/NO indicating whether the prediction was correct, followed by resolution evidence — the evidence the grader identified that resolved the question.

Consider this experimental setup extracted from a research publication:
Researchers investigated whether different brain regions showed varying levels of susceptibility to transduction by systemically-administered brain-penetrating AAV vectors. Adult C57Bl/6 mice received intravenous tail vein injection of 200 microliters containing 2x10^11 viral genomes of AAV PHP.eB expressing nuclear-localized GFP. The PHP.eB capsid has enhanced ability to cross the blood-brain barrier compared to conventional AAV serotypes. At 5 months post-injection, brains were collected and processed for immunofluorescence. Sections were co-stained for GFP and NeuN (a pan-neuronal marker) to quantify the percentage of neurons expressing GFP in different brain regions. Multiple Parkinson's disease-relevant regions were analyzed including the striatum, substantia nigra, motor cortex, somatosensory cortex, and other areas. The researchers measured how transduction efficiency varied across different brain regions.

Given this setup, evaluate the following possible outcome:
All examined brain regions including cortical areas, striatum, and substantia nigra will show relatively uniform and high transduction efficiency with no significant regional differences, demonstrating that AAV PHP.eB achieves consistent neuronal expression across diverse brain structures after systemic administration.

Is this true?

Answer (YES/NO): NO